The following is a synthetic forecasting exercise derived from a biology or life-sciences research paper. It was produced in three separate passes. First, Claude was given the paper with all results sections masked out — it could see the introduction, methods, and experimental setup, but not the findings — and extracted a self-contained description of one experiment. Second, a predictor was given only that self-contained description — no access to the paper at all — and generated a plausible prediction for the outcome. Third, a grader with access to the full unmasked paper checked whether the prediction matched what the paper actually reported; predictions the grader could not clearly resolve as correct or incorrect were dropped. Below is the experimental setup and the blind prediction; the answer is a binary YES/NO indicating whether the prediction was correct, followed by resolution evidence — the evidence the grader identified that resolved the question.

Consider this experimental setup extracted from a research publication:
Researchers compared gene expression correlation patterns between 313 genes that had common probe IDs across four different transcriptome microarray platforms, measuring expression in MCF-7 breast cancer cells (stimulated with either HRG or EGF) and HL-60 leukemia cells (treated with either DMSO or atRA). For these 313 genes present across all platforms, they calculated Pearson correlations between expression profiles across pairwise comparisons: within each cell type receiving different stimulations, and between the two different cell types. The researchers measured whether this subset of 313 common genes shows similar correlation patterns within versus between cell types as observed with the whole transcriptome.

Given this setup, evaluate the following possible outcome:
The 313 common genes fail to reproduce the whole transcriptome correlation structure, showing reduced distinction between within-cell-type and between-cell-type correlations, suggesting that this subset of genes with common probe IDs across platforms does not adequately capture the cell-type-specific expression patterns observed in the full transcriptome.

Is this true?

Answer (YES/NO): NO